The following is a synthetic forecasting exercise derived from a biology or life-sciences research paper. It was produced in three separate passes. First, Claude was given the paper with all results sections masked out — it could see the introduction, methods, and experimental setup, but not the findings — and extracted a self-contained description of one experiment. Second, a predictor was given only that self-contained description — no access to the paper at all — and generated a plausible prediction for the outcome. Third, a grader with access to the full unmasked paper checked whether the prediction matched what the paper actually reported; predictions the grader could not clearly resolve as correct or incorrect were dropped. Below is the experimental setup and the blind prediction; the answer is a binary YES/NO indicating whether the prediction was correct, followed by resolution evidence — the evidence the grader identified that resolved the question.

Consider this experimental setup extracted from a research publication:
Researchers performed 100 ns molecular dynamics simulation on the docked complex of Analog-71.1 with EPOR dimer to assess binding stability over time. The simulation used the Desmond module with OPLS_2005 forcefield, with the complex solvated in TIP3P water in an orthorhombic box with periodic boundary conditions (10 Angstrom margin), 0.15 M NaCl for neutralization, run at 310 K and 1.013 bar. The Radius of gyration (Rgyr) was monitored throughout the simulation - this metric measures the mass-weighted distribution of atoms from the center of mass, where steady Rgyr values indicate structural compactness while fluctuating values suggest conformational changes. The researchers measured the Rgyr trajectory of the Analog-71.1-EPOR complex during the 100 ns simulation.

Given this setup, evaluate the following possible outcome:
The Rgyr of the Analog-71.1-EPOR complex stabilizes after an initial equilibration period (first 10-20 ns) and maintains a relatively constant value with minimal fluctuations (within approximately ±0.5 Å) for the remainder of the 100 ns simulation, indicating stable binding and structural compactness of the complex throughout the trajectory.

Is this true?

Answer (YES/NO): NO